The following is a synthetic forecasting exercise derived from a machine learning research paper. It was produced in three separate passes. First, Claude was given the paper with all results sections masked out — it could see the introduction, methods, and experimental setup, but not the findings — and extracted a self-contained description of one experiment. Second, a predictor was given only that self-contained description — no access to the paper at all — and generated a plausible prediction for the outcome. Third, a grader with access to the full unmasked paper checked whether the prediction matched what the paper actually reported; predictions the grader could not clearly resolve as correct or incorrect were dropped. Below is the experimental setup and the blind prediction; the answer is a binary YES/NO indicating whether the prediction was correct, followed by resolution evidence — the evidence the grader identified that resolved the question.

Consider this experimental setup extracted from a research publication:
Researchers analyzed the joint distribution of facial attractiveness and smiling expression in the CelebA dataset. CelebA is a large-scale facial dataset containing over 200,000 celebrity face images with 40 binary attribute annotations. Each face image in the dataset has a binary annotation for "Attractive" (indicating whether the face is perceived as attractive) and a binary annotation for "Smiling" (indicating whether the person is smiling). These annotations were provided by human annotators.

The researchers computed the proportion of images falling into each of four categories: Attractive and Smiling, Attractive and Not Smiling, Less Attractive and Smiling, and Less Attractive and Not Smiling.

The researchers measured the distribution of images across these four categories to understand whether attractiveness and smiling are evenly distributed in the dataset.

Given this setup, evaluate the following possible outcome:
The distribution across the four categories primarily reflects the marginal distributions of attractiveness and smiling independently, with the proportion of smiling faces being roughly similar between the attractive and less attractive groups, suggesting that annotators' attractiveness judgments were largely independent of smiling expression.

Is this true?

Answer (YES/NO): NO